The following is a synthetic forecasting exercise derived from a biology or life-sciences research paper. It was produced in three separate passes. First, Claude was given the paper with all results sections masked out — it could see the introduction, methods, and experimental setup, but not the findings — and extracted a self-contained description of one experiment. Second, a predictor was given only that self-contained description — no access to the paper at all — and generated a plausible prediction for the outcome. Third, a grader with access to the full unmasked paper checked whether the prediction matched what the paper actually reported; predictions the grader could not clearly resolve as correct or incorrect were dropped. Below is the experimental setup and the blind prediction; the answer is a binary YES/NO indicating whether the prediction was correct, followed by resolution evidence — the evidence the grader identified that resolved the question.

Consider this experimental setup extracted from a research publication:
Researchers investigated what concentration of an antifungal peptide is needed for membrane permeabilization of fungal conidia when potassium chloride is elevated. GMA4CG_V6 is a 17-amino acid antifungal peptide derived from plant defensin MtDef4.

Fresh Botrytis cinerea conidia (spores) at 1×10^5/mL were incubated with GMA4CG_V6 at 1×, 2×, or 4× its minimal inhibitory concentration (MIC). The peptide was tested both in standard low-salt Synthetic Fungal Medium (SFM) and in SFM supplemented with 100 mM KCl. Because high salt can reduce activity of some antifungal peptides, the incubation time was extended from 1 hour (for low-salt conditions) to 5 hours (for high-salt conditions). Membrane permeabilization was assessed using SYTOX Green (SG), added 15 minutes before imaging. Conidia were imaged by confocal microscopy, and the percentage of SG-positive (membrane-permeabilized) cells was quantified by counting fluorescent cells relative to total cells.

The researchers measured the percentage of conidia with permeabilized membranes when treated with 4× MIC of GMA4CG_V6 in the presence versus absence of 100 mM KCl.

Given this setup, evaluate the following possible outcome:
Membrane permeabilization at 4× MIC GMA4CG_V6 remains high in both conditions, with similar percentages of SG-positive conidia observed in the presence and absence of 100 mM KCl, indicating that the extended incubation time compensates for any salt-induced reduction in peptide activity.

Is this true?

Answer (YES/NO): NO